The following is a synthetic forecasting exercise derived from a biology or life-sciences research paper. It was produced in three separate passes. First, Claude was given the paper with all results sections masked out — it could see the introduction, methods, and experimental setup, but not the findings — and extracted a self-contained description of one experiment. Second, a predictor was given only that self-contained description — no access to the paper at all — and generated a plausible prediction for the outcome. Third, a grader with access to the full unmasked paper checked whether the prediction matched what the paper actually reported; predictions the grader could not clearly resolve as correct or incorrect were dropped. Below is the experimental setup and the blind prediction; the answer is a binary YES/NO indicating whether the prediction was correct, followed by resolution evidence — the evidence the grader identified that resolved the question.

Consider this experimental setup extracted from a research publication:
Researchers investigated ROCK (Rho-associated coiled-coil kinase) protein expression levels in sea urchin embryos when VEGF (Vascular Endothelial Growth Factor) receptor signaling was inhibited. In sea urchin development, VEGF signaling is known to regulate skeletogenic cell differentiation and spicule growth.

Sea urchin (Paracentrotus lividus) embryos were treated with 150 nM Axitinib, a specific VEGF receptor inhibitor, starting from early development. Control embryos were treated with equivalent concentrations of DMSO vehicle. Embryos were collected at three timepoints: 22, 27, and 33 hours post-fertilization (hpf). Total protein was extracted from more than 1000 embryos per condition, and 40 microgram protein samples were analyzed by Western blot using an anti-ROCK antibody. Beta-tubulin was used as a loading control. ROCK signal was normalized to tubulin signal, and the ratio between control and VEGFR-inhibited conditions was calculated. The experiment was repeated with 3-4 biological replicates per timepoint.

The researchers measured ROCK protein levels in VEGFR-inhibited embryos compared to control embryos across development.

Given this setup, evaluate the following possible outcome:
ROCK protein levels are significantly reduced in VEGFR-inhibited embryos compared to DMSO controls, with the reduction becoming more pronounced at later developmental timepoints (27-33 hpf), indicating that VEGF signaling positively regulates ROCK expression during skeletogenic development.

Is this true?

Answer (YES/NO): NO